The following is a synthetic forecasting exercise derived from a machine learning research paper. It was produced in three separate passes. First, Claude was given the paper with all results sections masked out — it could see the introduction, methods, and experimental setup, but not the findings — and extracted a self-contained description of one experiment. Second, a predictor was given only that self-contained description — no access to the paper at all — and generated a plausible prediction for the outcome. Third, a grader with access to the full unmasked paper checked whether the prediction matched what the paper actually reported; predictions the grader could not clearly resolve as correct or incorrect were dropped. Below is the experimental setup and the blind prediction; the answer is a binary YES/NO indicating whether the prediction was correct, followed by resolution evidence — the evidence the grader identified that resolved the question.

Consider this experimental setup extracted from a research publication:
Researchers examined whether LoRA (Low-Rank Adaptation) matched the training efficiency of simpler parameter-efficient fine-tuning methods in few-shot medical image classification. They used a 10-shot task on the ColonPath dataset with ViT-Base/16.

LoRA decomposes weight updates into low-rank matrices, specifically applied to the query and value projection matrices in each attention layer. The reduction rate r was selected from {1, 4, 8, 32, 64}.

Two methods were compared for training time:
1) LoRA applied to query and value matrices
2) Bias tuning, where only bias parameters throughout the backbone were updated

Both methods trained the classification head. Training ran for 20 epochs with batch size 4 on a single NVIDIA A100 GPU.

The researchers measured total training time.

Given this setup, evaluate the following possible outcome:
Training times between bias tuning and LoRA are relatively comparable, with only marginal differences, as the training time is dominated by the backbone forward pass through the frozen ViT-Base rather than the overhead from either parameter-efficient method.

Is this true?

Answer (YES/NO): YES